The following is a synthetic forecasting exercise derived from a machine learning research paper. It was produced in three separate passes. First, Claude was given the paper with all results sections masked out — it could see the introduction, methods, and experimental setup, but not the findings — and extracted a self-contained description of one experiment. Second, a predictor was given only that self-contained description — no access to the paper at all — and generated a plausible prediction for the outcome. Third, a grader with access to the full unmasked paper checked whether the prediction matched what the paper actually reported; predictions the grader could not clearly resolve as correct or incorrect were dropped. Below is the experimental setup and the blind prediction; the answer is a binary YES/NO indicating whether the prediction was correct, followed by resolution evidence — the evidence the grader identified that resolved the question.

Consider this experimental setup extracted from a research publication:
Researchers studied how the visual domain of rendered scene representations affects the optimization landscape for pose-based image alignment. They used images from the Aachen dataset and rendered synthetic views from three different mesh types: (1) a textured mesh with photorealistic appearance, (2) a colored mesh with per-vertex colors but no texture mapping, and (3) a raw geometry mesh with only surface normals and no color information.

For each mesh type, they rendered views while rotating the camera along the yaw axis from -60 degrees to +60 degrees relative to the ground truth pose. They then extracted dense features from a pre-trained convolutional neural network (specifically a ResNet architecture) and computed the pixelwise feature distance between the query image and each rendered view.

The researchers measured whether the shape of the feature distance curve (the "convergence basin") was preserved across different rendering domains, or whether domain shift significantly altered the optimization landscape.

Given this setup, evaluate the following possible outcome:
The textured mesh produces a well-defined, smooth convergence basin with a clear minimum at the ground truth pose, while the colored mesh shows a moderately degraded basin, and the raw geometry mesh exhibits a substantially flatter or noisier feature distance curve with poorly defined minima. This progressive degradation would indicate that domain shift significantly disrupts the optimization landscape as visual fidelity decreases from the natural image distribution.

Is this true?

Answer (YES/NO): NO